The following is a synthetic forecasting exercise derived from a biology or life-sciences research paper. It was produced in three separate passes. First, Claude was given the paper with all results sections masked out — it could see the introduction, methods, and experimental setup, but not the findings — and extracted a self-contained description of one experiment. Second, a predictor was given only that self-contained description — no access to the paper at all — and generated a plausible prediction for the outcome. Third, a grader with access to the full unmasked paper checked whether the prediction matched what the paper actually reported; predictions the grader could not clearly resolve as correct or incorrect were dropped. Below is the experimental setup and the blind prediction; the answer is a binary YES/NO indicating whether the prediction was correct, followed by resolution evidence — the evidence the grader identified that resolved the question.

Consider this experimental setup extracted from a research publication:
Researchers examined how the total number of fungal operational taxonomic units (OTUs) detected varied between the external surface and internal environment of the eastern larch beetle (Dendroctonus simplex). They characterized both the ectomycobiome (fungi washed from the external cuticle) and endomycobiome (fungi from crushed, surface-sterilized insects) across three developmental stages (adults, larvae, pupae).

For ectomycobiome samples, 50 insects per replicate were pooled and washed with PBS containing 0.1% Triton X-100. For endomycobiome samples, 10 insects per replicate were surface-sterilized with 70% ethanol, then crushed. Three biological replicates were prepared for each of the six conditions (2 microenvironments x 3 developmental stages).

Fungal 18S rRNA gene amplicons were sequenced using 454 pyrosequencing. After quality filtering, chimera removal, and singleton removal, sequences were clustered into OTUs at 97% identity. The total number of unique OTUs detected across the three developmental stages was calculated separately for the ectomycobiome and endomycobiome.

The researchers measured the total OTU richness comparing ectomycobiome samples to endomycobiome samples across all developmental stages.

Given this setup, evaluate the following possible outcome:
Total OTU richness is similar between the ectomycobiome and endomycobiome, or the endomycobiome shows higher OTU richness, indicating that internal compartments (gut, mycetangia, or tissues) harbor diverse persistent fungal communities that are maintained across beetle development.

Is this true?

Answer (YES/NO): YES